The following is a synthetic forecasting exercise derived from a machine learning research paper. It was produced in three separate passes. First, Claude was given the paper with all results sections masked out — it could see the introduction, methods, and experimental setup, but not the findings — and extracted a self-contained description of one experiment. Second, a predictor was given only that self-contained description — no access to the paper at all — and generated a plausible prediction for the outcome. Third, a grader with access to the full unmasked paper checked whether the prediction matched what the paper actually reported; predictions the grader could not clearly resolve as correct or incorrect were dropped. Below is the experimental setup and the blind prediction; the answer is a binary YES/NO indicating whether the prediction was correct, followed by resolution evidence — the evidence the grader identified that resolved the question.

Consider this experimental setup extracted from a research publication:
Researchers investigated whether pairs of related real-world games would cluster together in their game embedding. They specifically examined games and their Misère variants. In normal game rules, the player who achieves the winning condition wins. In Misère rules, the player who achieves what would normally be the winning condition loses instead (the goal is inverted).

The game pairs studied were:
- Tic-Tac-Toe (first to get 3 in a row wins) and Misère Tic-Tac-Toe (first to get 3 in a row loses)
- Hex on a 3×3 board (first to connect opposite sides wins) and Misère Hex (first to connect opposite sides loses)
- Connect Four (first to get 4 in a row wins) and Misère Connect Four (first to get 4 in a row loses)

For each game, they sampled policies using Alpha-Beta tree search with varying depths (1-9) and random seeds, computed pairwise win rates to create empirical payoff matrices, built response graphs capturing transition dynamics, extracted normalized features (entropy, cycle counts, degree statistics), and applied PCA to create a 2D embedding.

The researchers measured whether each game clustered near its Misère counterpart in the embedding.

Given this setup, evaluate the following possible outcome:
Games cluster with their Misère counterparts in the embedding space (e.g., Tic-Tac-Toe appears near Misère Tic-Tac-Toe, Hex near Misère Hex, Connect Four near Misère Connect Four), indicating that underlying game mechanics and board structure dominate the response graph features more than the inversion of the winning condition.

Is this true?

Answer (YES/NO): YES